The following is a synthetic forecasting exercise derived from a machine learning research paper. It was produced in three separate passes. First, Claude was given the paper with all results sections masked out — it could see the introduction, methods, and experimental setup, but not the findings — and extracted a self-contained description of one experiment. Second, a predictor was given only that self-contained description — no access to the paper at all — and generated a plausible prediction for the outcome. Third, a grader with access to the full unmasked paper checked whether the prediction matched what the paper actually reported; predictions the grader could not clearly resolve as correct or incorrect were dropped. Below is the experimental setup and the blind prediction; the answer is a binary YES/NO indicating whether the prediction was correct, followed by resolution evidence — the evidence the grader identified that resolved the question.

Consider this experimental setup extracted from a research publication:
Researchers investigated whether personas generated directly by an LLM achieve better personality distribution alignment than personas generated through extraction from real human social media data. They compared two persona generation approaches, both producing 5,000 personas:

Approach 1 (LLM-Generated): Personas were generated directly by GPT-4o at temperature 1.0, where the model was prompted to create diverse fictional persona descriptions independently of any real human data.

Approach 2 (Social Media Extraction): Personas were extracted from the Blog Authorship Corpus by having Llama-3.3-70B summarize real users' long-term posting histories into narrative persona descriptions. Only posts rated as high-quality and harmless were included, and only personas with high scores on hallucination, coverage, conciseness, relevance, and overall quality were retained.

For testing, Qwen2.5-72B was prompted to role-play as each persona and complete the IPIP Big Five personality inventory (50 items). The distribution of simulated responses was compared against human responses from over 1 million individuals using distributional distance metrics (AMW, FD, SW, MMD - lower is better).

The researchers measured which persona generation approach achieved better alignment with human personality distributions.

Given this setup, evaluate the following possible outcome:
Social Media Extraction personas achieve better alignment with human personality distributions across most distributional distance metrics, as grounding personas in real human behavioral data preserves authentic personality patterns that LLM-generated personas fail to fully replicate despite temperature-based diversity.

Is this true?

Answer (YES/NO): YES